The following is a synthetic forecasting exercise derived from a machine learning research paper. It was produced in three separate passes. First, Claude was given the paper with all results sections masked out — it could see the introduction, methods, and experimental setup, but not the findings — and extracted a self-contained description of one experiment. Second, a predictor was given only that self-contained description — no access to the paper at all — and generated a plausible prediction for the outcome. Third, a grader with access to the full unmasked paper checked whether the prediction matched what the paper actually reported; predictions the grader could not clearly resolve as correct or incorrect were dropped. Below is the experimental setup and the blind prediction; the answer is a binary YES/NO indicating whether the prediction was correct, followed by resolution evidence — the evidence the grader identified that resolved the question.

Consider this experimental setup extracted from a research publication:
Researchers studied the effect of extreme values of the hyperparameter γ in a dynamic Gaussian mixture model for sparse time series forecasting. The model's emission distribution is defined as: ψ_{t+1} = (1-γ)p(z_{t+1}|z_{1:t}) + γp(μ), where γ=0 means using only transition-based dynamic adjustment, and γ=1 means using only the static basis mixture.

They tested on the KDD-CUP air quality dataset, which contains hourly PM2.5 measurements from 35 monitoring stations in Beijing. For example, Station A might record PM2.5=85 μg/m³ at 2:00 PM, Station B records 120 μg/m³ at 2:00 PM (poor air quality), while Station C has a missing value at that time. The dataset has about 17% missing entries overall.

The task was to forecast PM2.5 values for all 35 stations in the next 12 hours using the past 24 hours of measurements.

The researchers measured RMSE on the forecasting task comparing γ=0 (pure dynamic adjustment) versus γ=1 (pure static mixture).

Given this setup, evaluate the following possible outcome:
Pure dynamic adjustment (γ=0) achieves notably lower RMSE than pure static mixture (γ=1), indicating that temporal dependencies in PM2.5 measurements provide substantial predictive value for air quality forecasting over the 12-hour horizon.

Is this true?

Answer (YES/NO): YES